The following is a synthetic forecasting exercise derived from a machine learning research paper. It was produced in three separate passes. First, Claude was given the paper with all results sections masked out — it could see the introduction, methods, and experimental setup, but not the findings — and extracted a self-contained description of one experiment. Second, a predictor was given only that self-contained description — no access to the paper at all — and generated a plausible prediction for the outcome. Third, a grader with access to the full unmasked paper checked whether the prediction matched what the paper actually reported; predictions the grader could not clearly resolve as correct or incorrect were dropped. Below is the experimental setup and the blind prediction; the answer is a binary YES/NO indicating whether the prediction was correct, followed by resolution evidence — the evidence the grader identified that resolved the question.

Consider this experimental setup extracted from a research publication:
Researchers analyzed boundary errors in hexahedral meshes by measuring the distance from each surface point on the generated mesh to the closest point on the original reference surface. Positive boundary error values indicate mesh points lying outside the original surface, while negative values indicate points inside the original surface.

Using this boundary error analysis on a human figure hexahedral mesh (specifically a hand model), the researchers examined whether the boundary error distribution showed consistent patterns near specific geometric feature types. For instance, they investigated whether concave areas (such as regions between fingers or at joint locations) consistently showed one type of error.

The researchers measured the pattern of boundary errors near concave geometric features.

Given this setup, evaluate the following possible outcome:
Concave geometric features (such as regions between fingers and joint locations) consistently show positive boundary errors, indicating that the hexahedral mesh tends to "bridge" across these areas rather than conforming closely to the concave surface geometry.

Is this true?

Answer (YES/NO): NO